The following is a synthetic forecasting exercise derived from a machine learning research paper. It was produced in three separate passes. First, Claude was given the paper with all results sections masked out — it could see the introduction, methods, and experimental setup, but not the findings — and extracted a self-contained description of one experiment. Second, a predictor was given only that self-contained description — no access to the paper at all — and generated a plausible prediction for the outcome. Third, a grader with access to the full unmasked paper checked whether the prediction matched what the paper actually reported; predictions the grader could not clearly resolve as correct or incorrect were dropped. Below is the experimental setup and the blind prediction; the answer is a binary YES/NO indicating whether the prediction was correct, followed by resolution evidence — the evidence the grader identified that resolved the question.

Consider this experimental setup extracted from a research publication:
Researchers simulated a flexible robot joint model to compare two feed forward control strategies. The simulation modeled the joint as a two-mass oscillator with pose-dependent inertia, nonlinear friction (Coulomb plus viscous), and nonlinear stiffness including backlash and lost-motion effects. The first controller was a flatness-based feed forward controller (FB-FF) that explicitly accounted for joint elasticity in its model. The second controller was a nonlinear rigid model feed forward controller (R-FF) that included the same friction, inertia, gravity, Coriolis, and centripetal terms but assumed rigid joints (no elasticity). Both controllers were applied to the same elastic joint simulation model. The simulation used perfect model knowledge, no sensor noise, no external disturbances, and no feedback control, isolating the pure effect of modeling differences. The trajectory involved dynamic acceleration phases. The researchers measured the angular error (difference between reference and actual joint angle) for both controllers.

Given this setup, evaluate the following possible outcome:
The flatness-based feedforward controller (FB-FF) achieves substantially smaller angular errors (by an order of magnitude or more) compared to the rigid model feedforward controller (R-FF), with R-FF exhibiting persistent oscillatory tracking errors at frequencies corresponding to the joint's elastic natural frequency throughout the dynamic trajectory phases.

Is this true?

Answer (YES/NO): NO